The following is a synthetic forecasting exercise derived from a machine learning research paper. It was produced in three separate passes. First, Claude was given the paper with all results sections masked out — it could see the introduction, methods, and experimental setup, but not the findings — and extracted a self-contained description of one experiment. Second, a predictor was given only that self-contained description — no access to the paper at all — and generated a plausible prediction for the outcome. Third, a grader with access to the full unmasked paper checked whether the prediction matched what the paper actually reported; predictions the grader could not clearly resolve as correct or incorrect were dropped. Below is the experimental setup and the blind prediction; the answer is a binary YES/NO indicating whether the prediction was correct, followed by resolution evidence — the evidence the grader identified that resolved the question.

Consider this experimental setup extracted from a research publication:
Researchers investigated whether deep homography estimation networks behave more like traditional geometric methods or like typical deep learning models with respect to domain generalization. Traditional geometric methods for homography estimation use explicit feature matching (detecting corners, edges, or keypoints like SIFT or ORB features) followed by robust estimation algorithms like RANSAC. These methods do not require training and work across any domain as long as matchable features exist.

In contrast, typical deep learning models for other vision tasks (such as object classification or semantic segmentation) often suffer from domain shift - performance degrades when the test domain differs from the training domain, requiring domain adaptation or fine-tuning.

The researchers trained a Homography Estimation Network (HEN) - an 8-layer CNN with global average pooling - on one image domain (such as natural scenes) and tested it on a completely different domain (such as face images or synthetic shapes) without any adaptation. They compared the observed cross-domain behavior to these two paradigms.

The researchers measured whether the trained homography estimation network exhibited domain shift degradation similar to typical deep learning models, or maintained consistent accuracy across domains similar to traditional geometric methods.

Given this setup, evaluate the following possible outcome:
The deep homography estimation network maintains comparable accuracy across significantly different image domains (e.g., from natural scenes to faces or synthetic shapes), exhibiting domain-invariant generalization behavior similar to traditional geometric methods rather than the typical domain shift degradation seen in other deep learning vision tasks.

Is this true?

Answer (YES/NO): YES